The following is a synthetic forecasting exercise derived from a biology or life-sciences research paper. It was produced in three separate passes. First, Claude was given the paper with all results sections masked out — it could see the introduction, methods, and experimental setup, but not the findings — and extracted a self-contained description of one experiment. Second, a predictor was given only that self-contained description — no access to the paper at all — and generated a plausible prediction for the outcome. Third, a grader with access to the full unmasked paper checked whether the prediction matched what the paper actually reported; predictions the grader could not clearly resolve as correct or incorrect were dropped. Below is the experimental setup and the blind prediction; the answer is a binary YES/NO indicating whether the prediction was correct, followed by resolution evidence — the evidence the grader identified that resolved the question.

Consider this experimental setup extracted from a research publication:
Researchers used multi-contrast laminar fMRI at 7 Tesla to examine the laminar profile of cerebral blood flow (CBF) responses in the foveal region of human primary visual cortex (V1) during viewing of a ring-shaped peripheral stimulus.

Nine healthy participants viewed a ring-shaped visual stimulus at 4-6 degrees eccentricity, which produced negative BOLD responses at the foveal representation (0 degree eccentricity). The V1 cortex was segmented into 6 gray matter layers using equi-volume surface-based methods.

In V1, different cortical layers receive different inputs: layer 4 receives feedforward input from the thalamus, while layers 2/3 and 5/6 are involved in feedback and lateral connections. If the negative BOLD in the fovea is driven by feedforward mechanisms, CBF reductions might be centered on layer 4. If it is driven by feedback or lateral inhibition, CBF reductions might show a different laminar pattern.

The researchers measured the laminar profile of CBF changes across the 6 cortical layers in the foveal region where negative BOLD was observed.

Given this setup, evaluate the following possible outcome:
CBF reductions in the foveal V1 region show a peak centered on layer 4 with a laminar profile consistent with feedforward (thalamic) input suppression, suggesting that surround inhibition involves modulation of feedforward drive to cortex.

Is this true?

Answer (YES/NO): NO